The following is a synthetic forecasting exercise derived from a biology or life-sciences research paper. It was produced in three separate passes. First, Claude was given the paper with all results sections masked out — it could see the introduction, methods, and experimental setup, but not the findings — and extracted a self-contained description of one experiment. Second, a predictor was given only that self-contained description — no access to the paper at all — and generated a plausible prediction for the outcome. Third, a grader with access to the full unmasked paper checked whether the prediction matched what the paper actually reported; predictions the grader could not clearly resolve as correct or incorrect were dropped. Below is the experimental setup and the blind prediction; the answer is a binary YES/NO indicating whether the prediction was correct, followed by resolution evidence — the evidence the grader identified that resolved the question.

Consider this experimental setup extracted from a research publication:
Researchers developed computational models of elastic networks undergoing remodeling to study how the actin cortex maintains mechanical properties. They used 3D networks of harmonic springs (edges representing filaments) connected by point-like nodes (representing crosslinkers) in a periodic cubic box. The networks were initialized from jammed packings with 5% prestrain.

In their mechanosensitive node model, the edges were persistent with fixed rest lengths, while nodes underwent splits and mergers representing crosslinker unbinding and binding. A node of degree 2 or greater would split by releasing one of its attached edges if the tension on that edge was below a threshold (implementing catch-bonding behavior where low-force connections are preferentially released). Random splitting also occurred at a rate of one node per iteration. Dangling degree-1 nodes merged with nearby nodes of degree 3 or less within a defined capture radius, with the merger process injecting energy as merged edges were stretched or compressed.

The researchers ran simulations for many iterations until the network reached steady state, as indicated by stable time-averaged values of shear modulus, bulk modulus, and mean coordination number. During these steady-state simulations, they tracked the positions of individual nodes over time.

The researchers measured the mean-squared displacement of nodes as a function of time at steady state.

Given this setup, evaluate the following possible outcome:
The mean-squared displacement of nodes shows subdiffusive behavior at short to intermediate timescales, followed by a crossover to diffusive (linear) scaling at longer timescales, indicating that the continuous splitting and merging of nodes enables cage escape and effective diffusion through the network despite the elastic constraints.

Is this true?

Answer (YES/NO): NO